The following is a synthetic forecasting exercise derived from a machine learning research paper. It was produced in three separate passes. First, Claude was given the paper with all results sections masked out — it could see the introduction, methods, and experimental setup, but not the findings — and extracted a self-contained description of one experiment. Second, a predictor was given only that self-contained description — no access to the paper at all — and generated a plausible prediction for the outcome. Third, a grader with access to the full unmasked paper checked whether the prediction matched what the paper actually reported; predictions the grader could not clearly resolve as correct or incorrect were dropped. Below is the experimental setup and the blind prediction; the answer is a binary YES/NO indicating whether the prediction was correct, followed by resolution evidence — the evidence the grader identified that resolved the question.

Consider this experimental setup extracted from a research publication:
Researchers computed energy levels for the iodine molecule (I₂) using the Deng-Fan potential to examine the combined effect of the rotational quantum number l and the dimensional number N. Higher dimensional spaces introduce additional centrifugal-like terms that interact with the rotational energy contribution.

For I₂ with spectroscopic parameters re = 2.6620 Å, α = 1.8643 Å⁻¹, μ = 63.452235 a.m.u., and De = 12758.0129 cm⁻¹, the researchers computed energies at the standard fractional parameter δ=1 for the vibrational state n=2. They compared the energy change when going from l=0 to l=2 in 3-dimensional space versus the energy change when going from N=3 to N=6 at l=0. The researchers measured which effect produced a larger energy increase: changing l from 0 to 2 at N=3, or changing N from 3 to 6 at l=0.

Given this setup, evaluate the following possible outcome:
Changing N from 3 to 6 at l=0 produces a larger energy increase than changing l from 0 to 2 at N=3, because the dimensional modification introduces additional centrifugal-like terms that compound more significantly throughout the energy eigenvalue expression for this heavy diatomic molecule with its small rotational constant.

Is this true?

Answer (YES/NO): NO